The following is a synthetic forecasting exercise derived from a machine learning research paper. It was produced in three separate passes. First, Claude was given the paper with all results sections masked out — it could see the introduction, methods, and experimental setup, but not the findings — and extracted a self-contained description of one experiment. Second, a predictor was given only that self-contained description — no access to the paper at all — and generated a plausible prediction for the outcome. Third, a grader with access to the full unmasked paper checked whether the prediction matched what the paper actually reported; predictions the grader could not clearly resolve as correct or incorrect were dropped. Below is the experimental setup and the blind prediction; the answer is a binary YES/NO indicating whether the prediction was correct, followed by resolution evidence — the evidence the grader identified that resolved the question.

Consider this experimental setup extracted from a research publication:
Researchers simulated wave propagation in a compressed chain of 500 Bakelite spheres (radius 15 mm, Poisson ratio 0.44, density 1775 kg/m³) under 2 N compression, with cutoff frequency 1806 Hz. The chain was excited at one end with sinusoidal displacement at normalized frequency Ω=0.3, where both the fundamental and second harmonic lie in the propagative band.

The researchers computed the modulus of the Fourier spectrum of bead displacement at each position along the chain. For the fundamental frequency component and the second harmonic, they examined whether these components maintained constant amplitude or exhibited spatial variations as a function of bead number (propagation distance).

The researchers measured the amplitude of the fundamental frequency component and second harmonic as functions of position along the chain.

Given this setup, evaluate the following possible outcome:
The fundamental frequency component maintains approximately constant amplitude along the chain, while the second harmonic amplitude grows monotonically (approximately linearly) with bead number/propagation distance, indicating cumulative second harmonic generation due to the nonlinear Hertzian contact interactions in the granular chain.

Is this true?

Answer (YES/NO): NO